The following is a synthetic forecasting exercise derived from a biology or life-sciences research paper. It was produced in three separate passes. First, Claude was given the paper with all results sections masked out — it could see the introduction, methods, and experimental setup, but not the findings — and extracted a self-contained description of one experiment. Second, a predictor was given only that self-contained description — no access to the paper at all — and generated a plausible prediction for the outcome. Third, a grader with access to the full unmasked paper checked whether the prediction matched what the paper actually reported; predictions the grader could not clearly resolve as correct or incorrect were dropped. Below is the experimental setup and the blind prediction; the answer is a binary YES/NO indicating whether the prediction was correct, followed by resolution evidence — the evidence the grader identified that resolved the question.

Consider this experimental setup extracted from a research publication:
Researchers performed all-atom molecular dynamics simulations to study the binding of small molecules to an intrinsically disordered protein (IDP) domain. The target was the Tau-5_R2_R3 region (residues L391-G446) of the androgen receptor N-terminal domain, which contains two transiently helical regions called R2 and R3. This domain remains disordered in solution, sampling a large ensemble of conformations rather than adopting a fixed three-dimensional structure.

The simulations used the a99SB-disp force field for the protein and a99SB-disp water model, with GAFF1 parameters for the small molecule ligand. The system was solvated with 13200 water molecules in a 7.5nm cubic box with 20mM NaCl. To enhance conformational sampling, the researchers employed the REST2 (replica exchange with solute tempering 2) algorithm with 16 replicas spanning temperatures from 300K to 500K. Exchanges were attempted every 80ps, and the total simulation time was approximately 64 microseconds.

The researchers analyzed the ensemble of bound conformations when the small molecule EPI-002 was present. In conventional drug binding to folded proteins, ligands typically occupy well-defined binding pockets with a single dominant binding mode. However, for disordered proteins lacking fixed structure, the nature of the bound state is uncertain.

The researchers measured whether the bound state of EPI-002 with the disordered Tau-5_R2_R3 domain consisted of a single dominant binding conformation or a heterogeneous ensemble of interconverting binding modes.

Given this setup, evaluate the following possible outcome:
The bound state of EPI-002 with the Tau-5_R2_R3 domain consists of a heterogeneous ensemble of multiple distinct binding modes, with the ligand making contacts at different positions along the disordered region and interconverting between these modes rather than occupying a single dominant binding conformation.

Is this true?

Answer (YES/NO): YES